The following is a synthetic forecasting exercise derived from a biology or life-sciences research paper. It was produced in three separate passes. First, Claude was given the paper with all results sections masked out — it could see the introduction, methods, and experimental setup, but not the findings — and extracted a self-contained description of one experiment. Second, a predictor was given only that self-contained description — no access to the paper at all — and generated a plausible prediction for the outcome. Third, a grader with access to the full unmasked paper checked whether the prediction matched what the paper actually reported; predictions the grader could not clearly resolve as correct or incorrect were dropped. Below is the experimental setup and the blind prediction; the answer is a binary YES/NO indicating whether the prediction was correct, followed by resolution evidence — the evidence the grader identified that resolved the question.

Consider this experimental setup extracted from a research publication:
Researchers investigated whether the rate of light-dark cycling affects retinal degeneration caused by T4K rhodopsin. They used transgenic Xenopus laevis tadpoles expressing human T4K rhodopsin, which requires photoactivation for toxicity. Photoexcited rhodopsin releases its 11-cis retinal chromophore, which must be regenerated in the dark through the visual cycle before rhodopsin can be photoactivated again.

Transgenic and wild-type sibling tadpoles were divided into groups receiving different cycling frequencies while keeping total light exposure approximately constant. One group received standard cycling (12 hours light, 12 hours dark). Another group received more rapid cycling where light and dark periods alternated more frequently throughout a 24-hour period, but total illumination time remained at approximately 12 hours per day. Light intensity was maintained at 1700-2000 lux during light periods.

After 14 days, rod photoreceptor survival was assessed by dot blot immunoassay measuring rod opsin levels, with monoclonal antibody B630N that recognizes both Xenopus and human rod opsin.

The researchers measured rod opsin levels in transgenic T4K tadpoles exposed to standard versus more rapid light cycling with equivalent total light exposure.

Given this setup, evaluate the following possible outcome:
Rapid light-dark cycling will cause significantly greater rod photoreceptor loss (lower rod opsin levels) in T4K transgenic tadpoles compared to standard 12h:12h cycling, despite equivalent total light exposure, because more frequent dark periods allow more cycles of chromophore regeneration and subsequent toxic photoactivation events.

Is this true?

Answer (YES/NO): YES